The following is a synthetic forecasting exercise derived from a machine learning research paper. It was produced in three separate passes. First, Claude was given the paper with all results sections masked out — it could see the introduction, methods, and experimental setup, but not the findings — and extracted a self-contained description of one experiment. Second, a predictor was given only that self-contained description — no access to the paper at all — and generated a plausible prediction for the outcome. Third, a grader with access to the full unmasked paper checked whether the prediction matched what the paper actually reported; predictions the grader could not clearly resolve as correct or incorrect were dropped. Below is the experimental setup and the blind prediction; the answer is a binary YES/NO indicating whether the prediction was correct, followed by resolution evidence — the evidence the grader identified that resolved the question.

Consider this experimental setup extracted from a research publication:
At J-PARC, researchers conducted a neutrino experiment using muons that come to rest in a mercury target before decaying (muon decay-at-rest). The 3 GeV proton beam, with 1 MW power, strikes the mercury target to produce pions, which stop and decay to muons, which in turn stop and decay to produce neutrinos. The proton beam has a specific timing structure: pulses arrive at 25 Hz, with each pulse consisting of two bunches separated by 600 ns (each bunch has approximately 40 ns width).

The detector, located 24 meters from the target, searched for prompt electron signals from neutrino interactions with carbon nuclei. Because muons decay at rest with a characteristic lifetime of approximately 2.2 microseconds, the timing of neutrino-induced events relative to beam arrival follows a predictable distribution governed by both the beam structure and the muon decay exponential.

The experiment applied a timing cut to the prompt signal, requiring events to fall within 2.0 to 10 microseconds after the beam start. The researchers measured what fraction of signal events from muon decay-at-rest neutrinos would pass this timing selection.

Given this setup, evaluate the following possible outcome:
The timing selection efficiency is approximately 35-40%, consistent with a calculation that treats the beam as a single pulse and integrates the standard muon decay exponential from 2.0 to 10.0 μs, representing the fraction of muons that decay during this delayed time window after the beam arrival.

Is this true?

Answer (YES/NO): NO